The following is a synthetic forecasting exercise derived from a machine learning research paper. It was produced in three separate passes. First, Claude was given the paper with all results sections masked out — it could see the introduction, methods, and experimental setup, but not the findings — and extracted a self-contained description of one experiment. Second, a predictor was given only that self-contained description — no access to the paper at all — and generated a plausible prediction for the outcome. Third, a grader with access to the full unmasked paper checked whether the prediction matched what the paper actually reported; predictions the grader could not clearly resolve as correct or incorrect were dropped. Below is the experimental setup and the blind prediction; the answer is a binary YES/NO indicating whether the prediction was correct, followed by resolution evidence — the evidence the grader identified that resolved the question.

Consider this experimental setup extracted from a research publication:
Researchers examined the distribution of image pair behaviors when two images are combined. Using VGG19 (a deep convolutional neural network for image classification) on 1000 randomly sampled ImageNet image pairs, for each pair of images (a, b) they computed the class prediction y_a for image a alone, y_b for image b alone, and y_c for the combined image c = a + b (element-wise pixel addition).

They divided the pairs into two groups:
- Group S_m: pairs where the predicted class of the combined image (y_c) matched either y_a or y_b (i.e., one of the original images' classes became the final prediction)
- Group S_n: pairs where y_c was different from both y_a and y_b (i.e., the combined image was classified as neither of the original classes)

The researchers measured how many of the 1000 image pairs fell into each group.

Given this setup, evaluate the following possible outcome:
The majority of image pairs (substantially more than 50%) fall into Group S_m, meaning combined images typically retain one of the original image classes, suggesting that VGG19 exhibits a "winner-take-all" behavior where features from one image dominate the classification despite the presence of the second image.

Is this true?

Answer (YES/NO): NO